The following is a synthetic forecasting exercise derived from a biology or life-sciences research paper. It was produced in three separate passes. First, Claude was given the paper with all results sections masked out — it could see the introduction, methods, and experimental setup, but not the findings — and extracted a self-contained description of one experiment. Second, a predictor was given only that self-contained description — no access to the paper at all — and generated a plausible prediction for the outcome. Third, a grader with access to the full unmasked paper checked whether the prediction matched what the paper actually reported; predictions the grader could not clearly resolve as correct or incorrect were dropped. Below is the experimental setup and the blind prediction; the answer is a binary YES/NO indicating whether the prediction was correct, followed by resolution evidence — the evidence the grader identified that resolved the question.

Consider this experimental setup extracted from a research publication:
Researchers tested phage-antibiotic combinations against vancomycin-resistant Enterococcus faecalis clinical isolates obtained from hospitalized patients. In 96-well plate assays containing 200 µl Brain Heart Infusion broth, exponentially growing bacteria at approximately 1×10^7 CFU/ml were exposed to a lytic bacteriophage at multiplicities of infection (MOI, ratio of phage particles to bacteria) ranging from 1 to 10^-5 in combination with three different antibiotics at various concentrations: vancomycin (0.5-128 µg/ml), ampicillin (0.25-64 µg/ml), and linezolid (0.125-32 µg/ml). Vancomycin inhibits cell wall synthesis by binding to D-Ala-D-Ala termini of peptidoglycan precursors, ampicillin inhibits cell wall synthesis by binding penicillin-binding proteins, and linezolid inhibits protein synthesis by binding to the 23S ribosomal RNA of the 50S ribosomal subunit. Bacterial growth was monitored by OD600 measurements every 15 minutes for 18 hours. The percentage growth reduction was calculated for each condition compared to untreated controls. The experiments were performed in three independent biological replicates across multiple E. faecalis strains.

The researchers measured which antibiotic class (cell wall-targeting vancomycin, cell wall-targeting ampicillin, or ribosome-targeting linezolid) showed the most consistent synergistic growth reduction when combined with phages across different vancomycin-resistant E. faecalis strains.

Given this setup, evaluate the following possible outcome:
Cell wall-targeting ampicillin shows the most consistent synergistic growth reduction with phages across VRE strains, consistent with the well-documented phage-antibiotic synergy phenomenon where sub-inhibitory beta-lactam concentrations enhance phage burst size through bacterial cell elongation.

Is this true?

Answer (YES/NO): NO